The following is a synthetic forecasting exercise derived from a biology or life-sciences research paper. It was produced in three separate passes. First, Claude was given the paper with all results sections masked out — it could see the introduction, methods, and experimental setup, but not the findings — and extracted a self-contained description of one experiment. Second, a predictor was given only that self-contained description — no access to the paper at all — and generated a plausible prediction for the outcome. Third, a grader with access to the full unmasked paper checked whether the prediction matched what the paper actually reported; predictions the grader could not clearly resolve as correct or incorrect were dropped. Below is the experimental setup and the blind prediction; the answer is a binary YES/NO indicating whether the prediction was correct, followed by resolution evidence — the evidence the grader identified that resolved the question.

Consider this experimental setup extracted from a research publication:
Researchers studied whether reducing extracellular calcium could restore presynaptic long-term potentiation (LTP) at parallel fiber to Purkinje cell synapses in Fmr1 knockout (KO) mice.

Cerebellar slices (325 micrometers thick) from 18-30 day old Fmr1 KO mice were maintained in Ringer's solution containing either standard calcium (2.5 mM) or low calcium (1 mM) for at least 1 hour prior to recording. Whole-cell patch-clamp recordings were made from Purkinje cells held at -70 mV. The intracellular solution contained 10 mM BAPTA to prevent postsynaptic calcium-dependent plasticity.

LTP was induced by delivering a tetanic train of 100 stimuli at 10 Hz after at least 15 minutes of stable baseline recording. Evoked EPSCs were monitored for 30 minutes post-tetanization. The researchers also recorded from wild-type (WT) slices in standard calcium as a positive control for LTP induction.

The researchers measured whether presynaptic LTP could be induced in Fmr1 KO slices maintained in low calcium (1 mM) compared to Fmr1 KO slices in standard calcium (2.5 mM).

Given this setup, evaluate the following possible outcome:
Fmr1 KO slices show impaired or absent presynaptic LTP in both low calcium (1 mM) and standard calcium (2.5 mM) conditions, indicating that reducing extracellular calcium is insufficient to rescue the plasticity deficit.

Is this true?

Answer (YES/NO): NO